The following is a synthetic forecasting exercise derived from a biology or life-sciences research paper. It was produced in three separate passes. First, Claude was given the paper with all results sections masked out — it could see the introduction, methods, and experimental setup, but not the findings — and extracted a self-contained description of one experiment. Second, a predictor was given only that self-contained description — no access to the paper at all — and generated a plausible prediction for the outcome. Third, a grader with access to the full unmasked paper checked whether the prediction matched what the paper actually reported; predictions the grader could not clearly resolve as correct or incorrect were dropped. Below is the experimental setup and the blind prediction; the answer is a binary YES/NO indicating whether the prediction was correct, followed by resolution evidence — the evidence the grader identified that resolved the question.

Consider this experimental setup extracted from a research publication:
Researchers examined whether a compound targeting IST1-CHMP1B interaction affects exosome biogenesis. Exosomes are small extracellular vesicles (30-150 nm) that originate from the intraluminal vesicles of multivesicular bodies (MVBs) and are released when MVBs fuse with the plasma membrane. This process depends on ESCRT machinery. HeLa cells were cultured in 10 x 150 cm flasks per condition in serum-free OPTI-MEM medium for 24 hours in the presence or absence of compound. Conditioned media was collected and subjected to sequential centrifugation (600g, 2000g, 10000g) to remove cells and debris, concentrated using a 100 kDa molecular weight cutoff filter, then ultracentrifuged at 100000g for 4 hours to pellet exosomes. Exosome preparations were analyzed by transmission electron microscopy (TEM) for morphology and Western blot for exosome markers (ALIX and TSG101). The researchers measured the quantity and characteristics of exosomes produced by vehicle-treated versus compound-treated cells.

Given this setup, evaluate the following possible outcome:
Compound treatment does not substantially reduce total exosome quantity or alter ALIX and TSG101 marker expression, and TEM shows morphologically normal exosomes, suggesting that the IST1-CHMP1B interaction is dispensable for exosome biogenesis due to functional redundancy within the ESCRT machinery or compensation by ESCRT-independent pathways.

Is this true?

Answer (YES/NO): YES